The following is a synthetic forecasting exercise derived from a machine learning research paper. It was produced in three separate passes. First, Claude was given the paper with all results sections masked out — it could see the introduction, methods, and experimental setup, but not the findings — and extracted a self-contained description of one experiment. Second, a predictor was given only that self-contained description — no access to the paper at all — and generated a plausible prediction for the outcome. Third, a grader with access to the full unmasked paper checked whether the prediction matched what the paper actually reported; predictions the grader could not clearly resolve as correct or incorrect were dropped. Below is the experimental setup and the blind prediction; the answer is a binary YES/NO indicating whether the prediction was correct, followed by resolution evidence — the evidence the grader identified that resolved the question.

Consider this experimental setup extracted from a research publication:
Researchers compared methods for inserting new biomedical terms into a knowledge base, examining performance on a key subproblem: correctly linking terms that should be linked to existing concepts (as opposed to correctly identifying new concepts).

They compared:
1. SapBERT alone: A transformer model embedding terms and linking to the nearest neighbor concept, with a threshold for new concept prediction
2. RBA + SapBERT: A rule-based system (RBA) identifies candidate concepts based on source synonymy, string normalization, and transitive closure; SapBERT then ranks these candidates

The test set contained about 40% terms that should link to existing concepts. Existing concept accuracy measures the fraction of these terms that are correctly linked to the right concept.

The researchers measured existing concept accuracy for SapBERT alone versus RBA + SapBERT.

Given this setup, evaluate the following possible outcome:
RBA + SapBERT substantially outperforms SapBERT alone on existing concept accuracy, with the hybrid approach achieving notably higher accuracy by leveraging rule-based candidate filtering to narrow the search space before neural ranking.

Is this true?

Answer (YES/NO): YES